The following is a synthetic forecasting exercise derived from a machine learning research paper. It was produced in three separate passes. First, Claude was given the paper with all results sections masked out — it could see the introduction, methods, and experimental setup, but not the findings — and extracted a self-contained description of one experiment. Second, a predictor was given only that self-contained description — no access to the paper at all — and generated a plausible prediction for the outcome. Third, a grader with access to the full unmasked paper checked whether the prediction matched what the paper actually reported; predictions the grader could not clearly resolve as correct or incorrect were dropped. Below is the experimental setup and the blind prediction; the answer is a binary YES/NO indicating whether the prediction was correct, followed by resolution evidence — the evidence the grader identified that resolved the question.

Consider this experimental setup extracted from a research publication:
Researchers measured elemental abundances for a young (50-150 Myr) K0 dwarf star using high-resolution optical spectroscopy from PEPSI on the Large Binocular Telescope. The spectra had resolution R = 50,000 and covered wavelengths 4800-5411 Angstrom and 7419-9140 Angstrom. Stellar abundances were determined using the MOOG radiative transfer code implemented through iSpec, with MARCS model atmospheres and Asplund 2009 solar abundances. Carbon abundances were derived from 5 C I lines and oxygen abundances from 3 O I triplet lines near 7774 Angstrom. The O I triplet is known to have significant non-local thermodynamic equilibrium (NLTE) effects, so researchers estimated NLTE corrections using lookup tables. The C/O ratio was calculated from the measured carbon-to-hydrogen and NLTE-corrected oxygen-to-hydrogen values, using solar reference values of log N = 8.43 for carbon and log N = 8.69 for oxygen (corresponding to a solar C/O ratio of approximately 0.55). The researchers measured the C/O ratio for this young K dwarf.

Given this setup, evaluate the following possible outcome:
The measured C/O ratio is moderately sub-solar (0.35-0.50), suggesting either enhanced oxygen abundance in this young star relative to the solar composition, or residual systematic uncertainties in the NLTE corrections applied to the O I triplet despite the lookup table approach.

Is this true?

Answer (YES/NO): NO